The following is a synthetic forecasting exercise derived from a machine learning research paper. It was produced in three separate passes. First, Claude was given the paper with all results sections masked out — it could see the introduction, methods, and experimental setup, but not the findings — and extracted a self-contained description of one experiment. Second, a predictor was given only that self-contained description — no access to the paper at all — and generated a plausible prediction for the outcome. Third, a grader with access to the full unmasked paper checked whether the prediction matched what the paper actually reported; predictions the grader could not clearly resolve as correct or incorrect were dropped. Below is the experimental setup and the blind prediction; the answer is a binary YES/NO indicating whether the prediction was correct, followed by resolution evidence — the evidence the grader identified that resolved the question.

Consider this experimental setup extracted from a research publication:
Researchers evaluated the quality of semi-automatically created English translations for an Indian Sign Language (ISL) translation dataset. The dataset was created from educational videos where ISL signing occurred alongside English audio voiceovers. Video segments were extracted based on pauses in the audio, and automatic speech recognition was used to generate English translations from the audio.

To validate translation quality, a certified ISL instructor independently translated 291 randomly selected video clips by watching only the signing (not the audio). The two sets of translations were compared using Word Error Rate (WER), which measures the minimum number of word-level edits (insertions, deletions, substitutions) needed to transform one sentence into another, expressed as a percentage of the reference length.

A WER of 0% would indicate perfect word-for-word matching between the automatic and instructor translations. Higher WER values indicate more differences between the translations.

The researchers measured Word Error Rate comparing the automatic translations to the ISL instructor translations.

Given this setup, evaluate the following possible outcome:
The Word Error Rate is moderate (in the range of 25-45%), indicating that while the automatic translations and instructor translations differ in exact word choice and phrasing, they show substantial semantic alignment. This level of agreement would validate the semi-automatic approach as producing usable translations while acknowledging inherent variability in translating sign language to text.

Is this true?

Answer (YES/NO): NO